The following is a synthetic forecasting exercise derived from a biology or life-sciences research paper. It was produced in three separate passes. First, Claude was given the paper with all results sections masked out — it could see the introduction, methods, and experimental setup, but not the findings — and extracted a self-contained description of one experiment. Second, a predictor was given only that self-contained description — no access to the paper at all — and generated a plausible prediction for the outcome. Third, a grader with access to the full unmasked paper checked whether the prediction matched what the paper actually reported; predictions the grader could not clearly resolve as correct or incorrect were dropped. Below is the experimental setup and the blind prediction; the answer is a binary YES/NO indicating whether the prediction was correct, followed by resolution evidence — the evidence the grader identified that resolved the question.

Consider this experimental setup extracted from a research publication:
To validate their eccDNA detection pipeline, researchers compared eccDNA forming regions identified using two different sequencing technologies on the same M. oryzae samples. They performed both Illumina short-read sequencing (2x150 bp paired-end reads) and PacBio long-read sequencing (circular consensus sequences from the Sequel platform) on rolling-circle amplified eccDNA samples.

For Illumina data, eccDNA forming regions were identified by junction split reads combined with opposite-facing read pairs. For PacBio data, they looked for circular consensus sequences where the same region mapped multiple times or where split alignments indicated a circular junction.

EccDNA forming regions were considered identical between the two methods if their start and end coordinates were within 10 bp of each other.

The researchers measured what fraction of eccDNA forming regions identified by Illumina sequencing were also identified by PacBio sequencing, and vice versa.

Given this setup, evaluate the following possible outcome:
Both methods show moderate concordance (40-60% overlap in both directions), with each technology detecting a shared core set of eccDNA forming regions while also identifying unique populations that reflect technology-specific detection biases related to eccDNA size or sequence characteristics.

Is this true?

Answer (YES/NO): NO